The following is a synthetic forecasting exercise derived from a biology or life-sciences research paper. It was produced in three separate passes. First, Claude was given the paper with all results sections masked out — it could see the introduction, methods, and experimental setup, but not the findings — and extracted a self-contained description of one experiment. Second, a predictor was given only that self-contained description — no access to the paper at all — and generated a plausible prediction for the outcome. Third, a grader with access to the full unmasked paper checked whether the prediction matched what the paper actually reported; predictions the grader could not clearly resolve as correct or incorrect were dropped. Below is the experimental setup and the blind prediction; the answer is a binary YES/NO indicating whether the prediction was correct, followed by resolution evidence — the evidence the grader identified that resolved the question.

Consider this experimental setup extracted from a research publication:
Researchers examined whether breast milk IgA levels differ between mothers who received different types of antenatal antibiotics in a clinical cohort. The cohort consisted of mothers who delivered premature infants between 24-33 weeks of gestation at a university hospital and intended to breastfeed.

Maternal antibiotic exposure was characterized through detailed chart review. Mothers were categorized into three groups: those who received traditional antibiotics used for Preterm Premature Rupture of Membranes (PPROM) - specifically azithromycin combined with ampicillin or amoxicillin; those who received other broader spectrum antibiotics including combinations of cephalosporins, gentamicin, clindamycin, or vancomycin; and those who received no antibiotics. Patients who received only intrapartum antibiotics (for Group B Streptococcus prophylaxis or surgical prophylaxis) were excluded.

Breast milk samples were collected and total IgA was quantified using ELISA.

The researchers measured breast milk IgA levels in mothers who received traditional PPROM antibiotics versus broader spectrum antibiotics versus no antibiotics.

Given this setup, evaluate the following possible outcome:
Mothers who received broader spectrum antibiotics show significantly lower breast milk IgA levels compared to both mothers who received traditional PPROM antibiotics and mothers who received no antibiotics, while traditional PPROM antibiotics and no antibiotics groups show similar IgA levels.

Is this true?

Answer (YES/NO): NO